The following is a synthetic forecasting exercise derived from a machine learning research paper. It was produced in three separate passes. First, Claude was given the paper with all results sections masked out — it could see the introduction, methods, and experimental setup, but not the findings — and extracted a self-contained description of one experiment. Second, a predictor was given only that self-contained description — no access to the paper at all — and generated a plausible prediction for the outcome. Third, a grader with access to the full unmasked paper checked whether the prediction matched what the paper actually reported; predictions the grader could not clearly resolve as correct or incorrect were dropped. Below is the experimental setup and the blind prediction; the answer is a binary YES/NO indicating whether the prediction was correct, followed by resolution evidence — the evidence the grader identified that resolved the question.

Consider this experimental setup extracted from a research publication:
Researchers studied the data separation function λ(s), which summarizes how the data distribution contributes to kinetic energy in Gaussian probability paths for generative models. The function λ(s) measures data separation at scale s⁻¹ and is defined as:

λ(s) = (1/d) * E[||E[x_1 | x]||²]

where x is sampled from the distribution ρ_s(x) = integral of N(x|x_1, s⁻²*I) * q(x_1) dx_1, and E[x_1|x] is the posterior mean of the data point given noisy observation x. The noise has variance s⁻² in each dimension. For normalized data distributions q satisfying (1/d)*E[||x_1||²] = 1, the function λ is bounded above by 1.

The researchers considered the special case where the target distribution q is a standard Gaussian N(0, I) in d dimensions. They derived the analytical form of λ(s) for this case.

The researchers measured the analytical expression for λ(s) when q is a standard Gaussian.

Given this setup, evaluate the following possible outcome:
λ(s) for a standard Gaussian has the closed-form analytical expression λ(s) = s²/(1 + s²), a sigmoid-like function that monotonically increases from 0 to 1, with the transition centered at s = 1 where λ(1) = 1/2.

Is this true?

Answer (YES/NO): YES